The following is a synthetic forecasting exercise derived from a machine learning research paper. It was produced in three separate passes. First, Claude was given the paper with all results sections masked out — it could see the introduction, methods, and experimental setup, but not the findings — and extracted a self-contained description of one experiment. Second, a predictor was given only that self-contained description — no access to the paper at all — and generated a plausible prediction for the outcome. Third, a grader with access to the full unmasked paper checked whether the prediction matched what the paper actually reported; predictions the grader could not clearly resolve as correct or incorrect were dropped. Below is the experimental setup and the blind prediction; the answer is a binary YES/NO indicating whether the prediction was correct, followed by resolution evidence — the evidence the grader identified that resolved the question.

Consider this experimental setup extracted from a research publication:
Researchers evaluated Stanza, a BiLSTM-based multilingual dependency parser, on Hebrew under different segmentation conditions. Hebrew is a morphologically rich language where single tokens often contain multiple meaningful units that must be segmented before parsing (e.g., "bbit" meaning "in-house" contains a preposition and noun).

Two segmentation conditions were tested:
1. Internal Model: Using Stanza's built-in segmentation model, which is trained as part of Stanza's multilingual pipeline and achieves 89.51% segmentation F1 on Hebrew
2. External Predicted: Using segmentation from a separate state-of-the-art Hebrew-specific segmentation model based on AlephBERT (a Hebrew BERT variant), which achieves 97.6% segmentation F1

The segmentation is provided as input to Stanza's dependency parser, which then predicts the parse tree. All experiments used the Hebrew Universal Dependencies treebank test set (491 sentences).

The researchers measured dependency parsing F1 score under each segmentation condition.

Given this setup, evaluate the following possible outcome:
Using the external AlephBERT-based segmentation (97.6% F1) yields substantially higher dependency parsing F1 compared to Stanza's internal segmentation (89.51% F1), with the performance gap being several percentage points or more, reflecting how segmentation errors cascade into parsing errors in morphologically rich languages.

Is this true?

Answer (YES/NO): YES